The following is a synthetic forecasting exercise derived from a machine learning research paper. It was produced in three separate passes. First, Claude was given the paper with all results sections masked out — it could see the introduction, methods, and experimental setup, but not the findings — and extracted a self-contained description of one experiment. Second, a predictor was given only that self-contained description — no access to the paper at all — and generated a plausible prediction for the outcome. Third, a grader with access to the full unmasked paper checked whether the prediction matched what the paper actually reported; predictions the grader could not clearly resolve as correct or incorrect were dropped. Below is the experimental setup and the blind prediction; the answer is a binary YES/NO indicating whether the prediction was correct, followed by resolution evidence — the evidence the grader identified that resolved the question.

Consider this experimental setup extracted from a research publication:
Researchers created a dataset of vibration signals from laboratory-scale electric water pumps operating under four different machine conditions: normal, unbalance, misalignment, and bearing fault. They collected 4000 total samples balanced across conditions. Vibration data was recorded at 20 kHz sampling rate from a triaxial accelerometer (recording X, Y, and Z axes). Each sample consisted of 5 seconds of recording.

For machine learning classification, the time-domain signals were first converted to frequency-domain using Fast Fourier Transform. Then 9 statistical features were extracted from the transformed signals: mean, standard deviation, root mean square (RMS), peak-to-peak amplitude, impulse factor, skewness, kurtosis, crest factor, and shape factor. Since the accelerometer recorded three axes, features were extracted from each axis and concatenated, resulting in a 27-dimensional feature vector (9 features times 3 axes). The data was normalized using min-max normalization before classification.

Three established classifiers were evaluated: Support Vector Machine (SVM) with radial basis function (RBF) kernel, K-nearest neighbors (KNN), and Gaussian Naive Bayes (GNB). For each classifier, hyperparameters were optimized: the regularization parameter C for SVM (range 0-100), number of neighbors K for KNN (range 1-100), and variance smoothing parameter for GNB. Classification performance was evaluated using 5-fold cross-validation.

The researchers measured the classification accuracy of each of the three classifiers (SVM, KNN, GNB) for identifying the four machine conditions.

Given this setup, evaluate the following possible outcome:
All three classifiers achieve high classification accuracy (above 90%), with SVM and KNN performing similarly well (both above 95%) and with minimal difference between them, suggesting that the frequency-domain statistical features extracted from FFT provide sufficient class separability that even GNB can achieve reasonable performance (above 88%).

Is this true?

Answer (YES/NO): YES